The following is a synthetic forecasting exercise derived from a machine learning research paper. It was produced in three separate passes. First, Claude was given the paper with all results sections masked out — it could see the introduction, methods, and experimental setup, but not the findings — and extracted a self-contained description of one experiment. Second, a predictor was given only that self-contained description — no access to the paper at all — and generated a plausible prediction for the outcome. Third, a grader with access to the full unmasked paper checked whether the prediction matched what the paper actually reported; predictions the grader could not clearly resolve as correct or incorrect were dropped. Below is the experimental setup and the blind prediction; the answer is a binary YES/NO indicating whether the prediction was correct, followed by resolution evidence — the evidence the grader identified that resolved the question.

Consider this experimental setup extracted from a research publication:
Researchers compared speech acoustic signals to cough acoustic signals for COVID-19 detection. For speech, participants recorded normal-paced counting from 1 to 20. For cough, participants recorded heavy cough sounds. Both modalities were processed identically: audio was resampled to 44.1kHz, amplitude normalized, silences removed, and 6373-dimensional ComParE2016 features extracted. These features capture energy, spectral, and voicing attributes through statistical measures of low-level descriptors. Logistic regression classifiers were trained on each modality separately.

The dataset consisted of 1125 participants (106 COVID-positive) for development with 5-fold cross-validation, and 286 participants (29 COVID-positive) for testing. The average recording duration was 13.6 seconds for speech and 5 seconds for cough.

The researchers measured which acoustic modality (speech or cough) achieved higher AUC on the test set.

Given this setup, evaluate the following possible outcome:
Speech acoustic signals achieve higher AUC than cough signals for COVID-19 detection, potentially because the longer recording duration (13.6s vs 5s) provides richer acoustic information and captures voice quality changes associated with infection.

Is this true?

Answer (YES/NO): YES